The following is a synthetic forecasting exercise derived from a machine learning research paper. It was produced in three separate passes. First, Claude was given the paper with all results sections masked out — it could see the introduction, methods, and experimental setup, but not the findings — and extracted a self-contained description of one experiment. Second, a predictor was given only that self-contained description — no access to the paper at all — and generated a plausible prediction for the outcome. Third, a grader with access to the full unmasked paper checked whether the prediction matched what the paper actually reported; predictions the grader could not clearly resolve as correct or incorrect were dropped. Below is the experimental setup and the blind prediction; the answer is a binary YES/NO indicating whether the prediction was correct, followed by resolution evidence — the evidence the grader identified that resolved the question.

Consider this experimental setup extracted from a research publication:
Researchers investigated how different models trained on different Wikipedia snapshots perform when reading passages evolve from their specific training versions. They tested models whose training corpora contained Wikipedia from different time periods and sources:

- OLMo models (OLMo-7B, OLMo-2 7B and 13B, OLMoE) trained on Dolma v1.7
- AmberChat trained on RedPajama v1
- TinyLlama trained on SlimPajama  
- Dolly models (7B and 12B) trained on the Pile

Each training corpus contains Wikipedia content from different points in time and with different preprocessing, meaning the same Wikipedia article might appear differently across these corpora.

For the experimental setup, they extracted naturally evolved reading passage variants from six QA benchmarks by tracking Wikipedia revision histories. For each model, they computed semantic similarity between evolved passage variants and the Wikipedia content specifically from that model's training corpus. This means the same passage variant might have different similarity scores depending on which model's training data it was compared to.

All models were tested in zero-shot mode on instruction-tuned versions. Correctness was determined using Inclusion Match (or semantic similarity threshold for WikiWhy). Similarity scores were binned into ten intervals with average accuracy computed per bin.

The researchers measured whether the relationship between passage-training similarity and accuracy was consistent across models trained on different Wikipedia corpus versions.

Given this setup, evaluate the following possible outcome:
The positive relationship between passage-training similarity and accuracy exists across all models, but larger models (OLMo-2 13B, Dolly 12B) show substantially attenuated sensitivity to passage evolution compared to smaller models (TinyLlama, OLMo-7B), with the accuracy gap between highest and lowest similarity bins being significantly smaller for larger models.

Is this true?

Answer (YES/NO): NO